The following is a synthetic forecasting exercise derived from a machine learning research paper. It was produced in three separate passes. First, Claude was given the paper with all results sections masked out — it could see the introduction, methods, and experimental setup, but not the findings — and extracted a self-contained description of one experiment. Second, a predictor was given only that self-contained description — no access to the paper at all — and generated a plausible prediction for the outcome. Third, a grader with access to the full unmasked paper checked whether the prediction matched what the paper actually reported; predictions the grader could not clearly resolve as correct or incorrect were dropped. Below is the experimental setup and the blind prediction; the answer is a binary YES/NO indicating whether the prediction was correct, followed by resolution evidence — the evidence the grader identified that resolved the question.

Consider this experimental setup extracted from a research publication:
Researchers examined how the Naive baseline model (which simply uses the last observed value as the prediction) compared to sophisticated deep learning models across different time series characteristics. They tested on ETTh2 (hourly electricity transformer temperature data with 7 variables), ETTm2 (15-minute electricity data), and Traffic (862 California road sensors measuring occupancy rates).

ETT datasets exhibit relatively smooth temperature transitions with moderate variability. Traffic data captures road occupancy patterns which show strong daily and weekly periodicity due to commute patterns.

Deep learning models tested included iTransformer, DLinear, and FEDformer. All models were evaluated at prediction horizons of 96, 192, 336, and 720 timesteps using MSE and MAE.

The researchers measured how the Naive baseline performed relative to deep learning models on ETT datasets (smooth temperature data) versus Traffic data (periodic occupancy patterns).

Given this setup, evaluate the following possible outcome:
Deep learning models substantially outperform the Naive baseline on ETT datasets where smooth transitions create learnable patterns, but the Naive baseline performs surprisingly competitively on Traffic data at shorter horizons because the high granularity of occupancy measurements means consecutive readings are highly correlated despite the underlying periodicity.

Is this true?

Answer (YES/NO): NO